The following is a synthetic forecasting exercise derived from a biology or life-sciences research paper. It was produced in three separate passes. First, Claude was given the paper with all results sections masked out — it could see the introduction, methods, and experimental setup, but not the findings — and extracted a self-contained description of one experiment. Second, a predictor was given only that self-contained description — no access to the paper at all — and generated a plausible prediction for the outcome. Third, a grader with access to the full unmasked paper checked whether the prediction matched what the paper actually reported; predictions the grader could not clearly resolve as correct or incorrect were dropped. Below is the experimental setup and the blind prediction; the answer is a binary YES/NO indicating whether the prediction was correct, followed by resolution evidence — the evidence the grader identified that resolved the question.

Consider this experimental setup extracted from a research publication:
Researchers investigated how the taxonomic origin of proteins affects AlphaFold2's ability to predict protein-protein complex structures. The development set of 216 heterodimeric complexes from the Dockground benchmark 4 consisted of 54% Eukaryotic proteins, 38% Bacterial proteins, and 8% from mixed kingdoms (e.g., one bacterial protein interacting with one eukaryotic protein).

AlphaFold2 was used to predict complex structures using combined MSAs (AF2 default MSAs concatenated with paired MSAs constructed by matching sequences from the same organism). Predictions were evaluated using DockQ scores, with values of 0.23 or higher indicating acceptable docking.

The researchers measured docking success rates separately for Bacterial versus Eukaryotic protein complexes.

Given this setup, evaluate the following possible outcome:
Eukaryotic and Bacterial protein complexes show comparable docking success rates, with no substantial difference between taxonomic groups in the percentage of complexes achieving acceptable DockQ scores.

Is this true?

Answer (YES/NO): NO